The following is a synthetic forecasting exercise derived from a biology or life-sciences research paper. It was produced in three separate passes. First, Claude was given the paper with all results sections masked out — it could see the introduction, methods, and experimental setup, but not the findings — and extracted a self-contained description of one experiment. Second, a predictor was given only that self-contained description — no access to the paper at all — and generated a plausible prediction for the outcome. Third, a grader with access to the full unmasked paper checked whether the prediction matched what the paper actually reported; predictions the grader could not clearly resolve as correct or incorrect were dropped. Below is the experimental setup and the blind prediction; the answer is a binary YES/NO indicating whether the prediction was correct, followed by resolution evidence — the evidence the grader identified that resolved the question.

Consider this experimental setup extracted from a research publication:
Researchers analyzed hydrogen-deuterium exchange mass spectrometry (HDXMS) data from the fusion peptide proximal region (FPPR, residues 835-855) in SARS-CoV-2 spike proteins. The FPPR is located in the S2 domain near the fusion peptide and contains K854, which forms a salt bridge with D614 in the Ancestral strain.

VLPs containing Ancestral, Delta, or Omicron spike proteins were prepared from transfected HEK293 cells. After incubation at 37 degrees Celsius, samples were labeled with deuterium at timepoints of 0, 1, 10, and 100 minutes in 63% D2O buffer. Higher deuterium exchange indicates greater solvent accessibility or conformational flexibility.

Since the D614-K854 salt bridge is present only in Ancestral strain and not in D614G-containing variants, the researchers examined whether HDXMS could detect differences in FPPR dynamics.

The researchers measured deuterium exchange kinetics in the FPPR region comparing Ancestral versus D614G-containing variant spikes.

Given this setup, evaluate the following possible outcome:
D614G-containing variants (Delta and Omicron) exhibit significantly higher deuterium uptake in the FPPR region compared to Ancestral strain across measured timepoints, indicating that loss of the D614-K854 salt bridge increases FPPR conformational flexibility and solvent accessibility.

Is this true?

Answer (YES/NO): NO